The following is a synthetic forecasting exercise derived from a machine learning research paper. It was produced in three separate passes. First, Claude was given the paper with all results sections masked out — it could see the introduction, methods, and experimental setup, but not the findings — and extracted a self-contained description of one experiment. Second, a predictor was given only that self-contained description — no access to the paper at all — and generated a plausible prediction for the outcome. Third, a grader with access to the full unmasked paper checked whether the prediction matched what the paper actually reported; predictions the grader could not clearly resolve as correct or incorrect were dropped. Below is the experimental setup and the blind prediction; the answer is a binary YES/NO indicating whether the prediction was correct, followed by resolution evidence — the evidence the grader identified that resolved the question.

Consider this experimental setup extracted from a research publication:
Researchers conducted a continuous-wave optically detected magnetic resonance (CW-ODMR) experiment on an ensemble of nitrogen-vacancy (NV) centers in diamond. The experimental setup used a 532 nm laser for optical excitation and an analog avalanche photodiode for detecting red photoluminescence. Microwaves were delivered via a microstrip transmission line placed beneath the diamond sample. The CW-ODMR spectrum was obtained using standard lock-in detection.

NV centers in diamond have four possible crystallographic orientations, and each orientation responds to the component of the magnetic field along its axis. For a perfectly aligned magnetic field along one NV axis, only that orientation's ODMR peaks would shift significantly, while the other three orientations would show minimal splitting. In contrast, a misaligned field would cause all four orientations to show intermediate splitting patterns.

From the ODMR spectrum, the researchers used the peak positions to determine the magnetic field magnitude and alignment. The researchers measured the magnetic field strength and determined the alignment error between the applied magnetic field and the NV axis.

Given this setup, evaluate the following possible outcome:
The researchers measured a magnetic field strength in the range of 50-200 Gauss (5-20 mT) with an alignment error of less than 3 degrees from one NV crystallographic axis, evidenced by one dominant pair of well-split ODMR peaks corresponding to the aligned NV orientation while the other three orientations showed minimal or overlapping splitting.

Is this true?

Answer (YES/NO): NO